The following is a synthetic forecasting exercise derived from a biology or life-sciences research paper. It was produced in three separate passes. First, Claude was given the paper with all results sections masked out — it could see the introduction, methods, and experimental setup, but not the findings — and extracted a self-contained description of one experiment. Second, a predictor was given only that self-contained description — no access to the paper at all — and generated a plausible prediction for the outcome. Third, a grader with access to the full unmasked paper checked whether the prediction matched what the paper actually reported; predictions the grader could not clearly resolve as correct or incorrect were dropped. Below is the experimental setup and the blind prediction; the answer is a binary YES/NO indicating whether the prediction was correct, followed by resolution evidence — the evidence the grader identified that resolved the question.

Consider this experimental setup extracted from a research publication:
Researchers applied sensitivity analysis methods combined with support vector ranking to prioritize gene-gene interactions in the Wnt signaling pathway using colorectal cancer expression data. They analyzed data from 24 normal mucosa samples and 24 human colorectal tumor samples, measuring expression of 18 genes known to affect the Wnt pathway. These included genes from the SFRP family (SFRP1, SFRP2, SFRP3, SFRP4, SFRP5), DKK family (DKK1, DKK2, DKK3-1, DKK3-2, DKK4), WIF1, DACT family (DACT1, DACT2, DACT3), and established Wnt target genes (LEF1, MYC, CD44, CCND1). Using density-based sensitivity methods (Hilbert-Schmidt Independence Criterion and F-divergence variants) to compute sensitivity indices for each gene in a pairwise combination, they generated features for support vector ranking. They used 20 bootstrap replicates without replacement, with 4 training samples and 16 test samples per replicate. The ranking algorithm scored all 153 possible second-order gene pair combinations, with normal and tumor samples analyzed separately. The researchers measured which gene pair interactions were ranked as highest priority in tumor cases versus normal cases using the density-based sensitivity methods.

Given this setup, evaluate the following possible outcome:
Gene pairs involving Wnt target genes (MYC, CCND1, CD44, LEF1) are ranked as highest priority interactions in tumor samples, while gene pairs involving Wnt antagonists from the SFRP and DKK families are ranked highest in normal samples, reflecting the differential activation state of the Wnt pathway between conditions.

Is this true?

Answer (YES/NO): NO